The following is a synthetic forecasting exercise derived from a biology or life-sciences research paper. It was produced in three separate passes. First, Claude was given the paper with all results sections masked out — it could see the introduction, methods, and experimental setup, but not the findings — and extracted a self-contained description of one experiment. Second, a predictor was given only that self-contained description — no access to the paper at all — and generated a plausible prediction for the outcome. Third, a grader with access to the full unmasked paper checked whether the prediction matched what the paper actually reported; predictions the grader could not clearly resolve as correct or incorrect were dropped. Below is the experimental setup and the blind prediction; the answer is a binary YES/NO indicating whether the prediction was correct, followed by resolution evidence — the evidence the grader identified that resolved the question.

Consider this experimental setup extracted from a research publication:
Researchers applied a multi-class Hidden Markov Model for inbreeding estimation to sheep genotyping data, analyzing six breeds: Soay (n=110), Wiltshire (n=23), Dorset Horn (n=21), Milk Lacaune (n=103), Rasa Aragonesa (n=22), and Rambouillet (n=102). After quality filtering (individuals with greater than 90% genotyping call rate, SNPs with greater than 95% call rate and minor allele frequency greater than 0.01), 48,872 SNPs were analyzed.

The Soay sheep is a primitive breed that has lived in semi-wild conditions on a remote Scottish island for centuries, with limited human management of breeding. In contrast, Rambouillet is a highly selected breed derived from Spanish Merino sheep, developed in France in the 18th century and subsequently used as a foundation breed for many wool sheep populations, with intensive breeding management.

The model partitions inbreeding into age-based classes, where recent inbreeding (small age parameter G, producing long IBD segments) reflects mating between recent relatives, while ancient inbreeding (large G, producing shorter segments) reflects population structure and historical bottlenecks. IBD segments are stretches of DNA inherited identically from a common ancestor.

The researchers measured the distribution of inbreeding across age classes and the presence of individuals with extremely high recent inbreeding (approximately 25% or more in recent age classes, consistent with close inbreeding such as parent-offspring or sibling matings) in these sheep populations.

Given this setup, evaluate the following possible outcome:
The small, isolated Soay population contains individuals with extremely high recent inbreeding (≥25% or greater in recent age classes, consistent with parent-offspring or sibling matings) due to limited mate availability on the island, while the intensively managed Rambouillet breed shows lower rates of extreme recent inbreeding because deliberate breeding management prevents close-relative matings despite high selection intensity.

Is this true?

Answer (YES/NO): NO